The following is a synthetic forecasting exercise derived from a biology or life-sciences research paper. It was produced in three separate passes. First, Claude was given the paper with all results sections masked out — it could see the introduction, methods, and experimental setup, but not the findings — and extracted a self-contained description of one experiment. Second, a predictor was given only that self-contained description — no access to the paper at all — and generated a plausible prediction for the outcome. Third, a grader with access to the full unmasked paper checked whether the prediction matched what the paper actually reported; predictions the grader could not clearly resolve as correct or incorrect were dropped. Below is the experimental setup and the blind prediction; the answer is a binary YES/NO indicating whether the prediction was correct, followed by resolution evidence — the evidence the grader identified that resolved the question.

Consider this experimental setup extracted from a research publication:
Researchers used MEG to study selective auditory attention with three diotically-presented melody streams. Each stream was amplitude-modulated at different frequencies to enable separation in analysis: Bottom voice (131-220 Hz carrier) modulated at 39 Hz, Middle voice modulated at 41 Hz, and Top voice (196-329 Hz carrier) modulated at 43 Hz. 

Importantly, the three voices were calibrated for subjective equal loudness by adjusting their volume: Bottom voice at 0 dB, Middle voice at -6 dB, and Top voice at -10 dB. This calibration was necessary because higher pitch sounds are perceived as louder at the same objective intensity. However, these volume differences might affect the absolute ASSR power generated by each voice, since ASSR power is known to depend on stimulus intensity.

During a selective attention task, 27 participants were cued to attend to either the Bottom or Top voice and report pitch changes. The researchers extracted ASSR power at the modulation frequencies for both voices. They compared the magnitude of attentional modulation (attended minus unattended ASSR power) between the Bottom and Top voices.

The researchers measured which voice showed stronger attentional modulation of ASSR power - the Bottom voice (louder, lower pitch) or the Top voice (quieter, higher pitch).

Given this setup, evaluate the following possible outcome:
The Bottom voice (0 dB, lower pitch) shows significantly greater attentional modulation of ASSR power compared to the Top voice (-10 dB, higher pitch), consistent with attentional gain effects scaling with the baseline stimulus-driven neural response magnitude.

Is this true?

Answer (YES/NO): NO